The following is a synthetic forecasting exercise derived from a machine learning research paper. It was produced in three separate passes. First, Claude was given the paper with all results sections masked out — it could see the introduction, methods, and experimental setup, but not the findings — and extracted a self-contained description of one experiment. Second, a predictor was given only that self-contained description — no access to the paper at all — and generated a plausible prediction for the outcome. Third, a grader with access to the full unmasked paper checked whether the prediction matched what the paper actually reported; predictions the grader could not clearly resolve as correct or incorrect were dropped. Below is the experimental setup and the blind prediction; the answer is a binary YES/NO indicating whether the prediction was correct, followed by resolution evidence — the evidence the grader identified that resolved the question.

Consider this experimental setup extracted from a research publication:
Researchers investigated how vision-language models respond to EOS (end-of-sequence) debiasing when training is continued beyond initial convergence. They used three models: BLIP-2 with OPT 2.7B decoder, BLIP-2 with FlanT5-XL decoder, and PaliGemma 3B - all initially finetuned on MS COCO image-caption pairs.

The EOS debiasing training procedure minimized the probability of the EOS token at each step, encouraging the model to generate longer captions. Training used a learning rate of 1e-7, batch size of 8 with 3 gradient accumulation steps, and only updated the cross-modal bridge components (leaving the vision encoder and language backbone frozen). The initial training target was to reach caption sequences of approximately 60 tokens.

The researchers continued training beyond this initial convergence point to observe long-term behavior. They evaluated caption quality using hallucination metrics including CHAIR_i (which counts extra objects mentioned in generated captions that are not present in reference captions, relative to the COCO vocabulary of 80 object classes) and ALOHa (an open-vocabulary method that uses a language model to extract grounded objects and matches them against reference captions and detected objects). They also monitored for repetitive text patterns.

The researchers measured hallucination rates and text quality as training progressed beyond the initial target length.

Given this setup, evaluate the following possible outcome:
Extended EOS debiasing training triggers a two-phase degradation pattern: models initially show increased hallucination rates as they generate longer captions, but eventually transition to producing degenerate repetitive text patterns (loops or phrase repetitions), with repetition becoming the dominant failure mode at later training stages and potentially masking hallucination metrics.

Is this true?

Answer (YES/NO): NO